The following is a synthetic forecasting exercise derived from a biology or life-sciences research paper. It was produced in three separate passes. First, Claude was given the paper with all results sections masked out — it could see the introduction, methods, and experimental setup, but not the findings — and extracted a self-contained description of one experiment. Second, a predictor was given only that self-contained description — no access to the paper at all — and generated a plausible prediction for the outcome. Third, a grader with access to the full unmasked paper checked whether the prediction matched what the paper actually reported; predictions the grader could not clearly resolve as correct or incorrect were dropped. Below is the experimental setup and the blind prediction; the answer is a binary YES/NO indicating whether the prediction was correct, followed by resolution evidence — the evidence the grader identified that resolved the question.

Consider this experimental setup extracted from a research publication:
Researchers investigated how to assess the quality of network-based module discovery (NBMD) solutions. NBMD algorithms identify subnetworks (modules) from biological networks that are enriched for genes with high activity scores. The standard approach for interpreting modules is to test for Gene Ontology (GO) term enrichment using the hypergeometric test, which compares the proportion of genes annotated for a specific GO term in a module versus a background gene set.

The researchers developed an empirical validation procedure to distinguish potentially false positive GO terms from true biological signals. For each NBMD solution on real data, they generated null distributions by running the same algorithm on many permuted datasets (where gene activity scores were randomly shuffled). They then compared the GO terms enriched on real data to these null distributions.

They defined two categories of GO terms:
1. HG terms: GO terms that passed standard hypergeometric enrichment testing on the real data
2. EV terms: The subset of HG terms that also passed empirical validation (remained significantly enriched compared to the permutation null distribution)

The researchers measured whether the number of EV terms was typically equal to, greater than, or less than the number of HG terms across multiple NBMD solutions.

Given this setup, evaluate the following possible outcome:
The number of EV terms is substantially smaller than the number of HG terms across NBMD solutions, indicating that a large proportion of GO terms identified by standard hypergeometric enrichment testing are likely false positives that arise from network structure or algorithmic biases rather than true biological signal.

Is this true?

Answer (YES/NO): YES